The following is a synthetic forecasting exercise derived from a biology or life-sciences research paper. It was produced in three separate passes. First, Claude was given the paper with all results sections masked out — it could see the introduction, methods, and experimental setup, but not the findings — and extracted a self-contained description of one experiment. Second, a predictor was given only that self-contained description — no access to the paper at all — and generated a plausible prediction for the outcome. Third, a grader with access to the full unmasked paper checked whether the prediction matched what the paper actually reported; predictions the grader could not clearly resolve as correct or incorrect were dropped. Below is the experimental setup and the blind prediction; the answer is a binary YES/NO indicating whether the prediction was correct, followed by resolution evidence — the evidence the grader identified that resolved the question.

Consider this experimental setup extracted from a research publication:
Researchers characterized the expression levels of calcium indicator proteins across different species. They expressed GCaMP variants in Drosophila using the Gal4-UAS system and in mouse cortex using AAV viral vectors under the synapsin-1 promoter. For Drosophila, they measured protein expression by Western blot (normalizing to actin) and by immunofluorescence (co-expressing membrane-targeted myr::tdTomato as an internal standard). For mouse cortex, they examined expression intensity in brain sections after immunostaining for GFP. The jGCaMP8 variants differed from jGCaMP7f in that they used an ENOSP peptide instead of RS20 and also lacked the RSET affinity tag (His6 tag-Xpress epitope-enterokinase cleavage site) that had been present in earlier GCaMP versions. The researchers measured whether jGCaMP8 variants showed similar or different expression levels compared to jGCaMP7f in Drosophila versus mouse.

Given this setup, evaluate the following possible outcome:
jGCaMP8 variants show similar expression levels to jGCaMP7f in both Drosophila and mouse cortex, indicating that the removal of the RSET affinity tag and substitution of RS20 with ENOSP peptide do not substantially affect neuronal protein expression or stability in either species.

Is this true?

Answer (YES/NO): NO